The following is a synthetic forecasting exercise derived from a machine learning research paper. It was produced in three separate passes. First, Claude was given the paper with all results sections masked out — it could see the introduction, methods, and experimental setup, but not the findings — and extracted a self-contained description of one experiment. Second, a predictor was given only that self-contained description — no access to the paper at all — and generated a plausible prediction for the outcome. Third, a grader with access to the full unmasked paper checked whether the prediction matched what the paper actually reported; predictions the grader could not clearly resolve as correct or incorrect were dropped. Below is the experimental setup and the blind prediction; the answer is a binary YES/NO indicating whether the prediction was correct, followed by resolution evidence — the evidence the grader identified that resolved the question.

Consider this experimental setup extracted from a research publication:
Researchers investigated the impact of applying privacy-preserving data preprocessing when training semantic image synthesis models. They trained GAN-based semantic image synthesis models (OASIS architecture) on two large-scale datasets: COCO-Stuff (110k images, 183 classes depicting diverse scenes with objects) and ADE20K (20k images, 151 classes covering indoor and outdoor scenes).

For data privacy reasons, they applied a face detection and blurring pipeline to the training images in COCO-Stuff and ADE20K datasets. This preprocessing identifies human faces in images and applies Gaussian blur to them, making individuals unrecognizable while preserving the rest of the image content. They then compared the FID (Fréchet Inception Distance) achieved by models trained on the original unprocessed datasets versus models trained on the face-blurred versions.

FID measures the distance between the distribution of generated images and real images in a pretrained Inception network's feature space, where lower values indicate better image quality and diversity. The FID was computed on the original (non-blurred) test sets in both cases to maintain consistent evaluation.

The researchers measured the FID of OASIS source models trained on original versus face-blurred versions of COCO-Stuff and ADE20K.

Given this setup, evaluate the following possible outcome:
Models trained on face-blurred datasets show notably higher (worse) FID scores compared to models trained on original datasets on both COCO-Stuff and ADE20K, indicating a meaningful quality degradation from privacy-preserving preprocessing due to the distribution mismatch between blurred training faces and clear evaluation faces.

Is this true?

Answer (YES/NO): NO